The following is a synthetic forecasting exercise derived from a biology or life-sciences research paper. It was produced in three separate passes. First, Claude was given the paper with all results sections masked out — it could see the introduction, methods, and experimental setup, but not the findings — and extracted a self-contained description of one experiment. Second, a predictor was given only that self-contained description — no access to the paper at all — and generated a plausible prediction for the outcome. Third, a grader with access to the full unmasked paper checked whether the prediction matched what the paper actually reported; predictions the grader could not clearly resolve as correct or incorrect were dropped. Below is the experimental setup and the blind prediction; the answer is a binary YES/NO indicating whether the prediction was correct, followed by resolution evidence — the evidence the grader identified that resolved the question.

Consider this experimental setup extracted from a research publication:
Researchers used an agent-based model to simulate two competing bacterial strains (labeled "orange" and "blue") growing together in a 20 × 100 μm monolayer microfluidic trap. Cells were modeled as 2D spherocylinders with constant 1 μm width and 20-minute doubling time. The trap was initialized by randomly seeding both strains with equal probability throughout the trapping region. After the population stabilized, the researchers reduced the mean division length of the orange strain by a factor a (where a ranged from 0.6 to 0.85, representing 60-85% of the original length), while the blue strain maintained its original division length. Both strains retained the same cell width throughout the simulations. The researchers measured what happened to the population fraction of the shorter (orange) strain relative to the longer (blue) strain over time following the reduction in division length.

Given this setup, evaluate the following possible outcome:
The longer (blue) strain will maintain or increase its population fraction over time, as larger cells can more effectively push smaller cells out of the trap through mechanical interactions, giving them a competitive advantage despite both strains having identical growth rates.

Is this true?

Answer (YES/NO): NO